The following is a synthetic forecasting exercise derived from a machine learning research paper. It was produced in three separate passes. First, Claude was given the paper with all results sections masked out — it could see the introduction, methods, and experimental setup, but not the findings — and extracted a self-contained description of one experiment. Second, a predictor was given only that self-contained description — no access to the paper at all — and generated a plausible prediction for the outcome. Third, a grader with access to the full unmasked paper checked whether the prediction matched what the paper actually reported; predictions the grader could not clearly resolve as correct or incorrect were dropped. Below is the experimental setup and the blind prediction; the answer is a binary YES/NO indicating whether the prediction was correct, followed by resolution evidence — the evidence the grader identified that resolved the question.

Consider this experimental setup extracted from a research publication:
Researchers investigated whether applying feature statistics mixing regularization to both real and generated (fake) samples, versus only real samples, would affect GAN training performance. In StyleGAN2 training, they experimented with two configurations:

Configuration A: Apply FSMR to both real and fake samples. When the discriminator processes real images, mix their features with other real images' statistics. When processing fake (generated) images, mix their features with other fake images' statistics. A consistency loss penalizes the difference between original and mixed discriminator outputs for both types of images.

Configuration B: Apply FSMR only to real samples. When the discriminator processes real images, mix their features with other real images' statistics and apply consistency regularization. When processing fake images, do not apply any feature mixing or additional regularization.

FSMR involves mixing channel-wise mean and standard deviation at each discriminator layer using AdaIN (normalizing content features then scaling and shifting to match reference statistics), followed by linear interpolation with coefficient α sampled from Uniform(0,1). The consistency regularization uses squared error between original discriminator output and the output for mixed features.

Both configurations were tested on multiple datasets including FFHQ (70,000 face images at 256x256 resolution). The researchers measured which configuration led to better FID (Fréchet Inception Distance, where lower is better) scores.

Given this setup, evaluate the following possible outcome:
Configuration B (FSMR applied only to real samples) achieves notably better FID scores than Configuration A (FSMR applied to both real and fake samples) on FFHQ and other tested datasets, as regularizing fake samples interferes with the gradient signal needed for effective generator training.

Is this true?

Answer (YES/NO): NO